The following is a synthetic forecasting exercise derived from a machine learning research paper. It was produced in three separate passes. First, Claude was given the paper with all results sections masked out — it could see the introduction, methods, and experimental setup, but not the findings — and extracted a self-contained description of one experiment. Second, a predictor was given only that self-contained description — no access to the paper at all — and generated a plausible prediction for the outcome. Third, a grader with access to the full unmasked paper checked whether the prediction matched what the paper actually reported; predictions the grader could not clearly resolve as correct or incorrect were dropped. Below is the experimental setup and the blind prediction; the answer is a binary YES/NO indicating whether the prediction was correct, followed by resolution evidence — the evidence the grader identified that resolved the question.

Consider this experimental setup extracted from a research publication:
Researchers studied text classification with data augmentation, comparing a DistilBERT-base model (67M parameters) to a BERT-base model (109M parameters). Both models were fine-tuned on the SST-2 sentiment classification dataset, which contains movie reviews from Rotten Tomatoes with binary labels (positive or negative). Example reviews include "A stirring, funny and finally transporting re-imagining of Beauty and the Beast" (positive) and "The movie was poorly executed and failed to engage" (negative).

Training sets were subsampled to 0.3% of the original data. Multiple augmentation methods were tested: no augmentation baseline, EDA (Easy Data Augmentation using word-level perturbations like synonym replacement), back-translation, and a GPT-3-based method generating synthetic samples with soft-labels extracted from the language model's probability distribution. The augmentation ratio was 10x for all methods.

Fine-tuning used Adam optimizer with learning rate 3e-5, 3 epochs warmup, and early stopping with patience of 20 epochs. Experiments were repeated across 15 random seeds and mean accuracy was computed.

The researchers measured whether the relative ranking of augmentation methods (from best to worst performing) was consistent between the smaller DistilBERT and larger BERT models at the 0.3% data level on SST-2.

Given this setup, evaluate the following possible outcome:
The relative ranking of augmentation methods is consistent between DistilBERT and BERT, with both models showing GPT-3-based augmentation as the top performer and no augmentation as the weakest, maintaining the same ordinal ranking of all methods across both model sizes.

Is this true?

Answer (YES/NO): NO